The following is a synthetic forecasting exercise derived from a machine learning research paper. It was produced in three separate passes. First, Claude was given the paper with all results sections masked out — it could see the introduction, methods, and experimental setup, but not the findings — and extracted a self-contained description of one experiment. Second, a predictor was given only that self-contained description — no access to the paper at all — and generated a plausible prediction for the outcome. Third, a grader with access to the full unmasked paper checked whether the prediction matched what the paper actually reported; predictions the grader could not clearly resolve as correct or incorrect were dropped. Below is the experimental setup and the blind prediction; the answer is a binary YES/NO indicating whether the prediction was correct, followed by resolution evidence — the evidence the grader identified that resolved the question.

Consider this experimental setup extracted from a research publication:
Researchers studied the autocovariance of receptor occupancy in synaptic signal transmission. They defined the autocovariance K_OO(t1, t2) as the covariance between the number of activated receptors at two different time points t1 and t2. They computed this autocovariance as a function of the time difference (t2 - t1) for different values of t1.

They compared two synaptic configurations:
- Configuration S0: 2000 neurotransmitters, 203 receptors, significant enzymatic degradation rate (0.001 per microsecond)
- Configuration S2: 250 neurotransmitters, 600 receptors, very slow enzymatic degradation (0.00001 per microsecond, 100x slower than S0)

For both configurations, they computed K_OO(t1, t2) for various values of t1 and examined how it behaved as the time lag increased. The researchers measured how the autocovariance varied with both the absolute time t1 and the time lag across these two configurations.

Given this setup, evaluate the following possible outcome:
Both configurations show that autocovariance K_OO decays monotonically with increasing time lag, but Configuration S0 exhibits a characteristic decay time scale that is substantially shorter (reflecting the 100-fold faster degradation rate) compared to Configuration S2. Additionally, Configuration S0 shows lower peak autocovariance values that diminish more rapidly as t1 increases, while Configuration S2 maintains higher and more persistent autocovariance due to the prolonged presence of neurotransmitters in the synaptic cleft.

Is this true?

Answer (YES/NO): NO